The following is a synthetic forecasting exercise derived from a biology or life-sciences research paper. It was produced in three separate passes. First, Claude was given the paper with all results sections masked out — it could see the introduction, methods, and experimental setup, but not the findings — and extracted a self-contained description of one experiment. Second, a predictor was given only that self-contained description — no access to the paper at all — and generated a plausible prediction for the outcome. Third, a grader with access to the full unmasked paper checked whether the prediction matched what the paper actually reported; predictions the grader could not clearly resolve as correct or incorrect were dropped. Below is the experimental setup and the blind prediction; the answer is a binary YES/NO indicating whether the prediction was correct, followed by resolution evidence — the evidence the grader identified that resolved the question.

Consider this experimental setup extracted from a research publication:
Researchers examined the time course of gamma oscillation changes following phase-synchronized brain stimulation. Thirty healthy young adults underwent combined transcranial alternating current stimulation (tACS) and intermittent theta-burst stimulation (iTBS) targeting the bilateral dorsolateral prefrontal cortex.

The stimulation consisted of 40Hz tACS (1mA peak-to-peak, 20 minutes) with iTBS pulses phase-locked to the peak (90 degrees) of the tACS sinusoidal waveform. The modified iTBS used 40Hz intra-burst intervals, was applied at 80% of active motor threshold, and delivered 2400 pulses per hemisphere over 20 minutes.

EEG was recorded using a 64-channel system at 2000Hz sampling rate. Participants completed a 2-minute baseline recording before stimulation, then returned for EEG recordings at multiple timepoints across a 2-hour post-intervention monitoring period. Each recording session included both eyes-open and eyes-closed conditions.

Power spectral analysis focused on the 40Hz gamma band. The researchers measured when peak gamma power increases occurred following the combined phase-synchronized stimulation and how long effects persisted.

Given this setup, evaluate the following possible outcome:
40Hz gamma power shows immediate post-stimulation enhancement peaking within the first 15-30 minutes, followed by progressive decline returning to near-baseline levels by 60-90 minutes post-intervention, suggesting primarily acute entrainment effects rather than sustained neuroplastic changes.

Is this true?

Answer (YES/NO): NO